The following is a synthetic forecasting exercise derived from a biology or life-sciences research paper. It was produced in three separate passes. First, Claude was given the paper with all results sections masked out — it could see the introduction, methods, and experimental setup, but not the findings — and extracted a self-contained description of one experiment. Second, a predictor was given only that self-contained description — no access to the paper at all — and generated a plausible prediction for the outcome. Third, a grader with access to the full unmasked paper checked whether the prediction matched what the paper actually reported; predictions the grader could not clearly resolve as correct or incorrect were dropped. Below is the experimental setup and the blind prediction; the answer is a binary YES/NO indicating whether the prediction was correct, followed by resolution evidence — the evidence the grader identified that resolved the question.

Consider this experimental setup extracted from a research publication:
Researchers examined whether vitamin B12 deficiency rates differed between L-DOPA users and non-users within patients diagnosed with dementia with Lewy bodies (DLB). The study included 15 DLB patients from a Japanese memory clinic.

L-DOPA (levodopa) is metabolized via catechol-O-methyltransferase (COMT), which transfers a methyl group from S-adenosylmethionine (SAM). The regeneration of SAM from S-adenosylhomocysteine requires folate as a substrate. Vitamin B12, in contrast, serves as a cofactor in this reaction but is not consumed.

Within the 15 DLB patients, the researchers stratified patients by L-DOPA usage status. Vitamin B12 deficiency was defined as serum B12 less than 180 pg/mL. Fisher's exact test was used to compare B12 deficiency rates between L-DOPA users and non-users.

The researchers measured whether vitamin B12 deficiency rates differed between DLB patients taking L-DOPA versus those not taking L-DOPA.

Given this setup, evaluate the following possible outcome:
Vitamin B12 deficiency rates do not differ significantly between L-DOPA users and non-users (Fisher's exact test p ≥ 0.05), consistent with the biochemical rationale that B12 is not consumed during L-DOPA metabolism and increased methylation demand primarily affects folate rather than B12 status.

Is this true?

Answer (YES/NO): YES